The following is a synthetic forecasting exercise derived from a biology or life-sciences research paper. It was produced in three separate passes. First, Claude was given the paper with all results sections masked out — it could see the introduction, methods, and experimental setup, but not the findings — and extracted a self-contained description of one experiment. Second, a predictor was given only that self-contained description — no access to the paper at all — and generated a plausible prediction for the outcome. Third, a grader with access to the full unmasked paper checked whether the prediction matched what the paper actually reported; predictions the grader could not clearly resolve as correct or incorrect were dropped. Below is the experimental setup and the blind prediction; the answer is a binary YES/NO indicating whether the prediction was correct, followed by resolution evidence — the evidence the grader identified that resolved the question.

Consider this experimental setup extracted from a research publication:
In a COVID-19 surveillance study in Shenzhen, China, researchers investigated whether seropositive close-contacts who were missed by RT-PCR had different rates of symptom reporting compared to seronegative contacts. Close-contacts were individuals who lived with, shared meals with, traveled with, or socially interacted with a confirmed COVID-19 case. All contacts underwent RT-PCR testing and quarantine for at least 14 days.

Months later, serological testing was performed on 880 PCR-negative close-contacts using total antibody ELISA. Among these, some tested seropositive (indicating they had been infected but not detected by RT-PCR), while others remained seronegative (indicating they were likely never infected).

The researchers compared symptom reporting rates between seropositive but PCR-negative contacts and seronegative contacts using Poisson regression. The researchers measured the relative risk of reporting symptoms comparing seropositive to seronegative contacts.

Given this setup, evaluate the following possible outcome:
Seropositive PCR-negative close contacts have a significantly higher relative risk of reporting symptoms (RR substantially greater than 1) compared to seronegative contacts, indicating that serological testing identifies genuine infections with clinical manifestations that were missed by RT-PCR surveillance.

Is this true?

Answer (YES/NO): YES